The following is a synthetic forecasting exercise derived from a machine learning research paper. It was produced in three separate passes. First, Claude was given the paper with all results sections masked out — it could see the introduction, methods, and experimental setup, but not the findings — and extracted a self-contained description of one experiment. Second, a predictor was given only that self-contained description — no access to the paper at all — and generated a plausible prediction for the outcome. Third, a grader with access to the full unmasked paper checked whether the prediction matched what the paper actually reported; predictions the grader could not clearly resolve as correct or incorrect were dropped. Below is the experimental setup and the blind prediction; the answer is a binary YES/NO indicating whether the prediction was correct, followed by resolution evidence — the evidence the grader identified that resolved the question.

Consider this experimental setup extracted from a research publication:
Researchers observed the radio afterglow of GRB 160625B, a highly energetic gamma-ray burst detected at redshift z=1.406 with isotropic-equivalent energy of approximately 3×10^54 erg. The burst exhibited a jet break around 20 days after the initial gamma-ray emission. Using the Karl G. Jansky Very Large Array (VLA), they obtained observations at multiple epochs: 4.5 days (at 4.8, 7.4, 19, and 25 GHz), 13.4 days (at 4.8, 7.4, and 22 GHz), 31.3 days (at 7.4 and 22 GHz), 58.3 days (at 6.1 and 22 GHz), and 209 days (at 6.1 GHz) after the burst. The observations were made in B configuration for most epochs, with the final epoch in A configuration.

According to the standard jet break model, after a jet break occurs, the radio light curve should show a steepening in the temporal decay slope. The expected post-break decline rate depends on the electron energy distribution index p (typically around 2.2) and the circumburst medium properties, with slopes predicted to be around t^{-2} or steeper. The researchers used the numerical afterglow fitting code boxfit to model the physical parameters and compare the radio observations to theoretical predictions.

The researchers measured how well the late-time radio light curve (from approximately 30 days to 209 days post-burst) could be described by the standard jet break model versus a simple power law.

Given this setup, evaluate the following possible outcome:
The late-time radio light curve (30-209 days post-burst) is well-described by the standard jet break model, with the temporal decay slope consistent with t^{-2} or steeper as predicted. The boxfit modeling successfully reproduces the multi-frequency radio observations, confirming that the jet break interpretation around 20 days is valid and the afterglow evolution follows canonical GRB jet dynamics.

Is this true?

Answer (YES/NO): NO